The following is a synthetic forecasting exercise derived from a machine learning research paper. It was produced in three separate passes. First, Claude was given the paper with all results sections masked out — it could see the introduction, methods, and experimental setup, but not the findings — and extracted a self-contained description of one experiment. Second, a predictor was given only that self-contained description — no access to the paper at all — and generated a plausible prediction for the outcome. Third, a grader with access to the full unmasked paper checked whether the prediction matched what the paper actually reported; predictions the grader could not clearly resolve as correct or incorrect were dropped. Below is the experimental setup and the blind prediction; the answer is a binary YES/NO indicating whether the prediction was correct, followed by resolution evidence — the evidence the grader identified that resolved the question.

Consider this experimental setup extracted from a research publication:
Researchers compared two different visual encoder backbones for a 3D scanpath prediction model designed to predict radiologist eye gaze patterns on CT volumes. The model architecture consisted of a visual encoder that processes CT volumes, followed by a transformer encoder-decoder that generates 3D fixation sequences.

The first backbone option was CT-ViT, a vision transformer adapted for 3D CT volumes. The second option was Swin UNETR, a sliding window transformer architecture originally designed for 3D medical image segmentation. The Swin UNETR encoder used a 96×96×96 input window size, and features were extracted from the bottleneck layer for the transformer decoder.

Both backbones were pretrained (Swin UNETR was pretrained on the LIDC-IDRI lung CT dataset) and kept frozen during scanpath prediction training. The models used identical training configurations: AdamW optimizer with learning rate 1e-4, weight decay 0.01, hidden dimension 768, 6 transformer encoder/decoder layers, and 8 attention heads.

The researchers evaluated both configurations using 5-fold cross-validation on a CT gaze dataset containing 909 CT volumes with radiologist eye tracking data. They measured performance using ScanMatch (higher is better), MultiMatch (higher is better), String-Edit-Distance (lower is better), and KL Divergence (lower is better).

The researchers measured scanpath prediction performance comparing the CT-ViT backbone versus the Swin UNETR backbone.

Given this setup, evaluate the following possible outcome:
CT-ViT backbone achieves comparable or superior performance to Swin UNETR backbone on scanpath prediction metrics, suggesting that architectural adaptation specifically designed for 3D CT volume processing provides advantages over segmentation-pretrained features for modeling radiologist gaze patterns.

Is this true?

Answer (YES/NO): NO